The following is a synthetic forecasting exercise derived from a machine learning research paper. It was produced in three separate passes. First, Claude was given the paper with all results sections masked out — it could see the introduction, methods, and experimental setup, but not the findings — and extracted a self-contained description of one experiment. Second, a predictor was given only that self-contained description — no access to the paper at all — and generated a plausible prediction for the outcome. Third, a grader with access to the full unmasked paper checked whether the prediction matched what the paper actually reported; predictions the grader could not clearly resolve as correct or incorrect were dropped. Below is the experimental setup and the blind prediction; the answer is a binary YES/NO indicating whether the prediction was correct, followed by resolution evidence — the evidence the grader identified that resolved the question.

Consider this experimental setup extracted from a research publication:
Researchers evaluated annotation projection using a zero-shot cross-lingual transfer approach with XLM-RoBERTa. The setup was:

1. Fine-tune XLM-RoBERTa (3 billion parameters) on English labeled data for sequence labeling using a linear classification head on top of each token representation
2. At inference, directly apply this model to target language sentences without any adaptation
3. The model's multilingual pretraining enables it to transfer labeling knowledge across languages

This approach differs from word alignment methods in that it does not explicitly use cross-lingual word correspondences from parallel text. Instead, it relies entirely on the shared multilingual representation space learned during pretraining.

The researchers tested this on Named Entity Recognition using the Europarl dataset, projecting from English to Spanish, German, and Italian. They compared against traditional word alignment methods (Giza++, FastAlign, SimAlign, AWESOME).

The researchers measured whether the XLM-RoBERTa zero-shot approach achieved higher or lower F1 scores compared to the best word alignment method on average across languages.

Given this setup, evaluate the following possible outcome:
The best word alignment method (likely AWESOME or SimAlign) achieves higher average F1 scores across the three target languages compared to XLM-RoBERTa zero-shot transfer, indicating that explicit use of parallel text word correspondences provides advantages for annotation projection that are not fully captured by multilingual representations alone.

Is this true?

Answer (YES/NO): YES